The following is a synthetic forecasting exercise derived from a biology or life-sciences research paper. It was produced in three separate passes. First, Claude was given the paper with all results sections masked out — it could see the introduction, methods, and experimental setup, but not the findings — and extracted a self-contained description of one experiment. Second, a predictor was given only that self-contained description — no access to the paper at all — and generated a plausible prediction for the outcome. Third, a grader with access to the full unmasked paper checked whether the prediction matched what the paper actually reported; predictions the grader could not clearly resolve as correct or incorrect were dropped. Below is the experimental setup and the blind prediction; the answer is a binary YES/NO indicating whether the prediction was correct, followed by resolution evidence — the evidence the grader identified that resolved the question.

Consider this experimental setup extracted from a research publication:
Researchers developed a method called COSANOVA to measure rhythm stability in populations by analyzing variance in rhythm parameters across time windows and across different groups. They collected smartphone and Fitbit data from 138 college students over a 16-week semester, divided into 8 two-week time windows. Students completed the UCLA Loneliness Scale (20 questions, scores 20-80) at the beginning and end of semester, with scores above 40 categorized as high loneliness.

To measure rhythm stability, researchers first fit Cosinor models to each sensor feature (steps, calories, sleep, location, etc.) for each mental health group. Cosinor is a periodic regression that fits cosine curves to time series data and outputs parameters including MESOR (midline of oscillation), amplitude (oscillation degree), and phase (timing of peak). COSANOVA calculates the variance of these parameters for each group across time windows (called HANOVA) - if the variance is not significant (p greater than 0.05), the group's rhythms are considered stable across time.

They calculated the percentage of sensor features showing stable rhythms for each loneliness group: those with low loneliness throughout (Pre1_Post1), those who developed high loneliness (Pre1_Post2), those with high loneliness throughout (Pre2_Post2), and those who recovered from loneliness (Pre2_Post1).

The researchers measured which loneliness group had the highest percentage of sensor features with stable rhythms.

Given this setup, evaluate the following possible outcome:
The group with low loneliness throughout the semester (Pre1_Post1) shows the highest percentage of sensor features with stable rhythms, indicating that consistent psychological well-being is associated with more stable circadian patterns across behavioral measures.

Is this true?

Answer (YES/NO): YES